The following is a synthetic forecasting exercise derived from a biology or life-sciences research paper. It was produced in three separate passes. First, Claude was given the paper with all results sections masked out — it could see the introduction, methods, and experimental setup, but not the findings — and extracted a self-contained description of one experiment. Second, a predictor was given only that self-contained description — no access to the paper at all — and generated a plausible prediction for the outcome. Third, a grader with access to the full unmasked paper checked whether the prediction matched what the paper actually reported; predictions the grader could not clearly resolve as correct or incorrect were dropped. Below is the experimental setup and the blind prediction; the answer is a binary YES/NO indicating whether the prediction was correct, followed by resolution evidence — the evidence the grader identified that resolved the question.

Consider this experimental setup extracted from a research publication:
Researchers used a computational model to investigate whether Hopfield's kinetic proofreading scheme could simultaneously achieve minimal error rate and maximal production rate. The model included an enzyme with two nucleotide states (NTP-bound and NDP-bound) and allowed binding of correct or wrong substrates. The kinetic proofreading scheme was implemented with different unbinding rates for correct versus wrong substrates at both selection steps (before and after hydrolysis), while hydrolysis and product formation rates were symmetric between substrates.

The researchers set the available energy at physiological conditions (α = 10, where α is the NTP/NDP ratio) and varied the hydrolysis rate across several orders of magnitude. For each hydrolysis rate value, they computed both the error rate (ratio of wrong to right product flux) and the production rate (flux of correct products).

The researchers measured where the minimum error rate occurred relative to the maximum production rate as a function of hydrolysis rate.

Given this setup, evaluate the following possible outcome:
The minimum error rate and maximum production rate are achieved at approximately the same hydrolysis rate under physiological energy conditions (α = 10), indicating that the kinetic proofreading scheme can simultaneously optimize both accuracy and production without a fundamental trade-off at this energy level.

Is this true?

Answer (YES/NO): NO